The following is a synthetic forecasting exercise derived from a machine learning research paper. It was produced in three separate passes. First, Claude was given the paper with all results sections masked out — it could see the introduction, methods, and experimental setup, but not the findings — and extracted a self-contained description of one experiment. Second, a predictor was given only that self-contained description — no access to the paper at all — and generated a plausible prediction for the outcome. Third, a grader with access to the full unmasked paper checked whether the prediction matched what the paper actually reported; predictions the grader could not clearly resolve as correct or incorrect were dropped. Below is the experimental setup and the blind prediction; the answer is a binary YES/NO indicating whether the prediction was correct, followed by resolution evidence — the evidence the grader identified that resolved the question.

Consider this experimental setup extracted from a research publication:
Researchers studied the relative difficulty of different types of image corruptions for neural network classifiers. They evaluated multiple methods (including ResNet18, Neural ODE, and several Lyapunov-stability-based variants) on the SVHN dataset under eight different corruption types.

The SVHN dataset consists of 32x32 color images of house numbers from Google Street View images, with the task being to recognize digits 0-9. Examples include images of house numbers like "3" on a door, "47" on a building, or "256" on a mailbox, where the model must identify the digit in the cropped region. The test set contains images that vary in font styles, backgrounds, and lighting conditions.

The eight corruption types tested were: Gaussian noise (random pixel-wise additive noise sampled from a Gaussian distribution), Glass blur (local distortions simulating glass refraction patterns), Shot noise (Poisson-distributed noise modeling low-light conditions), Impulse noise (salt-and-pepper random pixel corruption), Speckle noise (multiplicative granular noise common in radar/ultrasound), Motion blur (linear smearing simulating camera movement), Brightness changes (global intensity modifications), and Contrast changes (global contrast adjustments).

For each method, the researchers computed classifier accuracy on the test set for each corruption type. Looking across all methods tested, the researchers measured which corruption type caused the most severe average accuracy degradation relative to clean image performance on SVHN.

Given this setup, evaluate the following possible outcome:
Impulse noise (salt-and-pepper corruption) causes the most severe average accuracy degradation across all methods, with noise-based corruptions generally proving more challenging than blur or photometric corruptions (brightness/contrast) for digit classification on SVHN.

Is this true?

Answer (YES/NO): NO